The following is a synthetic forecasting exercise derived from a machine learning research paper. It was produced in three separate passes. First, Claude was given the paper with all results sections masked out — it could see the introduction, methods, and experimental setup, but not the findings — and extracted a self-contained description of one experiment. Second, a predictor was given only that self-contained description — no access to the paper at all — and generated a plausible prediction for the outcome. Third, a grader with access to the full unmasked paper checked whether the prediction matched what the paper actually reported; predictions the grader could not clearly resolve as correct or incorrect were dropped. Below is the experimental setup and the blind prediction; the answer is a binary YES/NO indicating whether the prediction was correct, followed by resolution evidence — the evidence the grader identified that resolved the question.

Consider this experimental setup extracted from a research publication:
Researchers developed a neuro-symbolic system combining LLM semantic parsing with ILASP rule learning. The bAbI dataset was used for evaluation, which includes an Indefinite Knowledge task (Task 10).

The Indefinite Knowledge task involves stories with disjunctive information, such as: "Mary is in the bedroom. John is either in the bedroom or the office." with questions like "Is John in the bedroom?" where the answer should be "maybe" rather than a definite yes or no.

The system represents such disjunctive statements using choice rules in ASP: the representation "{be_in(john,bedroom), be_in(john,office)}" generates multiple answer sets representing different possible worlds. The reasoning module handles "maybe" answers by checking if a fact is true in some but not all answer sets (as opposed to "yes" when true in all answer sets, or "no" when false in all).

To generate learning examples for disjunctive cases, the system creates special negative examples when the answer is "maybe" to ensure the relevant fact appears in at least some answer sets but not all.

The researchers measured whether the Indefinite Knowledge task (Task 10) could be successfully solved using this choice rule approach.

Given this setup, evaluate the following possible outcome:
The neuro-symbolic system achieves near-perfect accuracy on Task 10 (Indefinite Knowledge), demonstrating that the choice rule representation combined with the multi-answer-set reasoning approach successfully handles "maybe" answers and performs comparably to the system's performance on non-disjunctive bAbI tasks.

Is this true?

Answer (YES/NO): YES